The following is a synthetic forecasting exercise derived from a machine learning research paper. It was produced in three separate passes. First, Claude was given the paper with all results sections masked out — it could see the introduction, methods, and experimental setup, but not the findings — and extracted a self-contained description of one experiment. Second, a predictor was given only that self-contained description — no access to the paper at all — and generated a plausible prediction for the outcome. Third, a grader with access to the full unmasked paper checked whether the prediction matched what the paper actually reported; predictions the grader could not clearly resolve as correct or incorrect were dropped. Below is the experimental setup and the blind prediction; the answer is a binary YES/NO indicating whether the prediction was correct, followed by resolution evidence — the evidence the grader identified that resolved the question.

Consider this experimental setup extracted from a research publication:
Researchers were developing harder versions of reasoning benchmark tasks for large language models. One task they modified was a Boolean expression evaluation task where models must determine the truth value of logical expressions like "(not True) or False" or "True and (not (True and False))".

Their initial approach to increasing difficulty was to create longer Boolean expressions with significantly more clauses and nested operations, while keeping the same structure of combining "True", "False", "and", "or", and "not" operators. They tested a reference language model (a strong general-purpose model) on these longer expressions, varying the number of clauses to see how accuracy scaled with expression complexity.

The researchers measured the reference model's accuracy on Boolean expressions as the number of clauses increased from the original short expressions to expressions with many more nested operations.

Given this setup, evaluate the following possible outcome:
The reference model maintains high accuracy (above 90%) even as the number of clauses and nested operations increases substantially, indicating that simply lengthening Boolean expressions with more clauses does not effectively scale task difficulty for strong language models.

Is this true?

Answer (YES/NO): YES